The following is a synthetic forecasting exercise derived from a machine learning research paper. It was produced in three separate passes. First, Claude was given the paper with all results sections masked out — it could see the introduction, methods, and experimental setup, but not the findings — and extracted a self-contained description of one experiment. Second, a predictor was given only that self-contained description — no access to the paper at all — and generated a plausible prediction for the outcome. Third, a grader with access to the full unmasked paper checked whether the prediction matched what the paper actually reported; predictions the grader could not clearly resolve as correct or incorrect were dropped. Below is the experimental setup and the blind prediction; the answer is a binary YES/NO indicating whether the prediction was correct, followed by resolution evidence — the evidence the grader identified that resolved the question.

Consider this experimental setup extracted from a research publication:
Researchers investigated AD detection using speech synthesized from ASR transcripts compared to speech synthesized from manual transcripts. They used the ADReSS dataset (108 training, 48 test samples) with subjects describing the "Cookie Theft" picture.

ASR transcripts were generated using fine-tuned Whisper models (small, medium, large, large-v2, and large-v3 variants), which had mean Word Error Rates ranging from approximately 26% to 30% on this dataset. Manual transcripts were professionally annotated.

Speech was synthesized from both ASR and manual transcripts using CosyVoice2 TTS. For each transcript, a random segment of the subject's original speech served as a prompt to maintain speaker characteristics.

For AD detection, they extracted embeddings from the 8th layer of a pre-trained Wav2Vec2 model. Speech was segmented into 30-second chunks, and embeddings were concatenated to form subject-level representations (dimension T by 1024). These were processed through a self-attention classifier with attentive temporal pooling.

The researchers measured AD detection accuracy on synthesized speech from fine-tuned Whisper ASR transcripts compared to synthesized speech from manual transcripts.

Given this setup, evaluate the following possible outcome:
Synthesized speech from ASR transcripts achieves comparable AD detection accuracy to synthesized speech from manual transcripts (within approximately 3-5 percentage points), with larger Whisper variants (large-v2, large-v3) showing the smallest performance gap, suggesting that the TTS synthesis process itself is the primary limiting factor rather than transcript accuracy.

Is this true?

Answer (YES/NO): NO